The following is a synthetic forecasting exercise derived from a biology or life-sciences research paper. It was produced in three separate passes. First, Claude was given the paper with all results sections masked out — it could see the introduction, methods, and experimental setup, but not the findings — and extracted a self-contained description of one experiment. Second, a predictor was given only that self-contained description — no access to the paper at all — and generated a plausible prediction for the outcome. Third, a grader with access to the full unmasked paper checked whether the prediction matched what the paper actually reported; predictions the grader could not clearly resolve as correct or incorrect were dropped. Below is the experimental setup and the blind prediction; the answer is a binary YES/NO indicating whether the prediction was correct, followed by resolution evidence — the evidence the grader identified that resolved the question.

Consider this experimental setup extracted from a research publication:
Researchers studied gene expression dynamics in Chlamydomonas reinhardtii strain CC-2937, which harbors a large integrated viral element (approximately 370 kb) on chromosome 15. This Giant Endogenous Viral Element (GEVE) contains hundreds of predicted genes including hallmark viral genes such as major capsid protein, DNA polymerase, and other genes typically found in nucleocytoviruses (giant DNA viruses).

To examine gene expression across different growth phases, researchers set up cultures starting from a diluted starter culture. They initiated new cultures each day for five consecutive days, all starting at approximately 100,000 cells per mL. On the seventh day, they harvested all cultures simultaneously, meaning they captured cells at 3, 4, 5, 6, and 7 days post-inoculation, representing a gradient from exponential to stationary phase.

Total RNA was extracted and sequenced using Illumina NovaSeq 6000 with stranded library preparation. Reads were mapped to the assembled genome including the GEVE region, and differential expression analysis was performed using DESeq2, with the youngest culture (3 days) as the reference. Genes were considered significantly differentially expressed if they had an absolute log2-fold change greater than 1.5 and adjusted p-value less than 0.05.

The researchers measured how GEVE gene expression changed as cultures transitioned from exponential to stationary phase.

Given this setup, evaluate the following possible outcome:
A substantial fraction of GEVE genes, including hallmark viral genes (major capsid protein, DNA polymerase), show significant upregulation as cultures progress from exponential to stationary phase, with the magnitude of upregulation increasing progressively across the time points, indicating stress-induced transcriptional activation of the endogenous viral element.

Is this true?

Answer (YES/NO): YES